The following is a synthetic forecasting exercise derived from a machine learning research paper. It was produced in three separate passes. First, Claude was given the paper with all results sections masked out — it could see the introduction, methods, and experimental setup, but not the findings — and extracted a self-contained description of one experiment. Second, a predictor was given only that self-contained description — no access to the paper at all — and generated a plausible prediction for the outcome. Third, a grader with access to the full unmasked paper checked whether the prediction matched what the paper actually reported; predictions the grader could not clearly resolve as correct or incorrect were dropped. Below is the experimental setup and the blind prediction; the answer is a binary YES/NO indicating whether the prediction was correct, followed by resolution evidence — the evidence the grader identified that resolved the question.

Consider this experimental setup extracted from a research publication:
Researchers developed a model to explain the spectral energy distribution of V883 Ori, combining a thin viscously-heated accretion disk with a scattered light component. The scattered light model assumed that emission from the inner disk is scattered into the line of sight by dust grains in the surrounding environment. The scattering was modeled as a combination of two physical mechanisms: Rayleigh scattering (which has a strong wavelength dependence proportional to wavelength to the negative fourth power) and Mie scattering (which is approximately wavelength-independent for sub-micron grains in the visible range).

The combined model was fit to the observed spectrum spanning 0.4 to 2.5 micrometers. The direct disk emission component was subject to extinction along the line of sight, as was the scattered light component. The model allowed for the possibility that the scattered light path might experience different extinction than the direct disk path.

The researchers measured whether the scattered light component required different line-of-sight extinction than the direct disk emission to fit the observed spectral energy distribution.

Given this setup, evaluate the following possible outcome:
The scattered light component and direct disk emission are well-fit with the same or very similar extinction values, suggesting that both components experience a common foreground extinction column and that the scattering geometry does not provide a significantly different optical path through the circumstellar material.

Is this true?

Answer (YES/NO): NO